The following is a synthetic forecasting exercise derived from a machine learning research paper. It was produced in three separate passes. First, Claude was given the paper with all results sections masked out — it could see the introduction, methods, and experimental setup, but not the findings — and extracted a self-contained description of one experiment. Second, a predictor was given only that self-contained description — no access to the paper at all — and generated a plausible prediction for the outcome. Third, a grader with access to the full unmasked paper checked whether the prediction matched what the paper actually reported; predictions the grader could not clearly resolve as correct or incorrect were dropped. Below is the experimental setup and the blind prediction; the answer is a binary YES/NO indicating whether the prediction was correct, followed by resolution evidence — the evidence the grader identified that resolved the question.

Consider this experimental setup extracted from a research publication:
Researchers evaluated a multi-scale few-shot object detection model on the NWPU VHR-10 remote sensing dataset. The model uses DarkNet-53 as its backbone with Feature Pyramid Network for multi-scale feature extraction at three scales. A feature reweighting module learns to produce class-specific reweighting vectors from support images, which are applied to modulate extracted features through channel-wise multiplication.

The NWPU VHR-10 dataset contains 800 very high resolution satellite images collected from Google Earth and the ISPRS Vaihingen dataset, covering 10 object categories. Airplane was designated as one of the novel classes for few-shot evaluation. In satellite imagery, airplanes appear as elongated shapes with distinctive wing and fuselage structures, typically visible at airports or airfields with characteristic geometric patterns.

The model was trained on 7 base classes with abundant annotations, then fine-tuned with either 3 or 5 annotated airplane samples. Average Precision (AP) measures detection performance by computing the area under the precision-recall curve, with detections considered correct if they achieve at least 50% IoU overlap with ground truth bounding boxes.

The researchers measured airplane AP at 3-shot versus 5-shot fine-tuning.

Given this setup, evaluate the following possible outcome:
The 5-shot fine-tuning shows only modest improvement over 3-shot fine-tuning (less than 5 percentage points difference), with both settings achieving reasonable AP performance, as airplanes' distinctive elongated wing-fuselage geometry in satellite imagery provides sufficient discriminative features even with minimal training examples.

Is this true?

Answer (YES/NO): NO